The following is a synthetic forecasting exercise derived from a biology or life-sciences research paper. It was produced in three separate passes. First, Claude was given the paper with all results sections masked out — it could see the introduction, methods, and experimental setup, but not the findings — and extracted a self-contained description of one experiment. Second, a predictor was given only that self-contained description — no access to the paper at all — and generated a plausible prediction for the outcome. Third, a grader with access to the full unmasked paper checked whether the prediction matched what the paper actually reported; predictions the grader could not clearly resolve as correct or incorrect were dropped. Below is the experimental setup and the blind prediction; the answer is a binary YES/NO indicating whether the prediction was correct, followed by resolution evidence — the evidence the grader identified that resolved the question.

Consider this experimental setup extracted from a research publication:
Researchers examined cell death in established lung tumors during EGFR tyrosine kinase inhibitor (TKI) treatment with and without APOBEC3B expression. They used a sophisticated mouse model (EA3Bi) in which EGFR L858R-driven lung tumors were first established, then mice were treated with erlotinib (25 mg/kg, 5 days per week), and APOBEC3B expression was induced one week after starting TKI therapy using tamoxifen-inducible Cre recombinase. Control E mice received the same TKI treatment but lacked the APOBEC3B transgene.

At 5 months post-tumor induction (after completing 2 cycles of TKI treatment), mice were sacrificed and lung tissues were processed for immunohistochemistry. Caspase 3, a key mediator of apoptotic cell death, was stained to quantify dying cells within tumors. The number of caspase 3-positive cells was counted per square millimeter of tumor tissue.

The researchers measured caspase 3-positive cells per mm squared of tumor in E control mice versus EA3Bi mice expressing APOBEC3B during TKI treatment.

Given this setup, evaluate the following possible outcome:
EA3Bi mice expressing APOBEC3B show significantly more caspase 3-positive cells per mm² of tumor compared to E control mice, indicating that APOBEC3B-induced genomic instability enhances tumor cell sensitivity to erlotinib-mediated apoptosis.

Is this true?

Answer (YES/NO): NO